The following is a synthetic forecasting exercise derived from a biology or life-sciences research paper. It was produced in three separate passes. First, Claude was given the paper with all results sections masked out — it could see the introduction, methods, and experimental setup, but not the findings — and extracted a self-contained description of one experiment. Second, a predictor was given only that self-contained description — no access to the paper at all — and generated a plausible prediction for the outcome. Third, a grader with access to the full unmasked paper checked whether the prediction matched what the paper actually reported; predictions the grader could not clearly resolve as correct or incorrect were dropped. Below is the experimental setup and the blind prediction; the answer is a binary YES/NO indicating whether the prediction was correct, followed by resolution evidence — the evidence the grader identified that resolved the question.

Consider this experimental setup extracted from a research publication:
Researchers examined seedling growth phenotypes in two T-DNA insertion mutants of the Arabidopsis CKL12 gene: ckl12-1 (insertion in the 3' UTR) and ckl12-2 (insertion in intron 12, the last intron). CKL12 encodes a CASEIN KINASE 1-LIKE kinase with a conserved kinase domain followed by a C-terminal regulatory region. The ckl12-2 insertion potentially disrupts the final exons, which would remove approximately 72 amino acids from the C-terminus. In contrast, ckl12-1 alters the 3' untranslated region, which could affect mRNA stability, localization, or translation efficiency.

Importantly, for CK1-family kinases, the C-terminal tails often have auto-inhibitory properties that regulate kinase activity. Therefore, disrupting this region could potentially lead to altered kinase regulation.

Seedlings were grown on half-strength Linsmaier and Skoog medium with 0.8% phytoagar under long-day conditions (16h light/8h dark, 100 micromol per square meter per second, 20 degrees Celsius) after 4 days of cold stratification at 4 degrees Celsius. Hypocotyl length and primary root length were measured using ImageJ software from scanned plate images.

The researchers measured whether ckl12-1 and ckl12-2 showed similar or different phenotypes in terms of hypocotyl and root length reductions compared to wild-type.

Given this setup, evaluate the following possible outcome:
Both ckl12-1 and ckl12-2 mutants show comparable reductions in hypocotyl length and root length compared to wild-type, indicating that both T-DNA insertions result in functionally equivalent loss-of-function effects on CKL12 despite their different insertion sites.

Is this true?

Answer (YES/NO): NO